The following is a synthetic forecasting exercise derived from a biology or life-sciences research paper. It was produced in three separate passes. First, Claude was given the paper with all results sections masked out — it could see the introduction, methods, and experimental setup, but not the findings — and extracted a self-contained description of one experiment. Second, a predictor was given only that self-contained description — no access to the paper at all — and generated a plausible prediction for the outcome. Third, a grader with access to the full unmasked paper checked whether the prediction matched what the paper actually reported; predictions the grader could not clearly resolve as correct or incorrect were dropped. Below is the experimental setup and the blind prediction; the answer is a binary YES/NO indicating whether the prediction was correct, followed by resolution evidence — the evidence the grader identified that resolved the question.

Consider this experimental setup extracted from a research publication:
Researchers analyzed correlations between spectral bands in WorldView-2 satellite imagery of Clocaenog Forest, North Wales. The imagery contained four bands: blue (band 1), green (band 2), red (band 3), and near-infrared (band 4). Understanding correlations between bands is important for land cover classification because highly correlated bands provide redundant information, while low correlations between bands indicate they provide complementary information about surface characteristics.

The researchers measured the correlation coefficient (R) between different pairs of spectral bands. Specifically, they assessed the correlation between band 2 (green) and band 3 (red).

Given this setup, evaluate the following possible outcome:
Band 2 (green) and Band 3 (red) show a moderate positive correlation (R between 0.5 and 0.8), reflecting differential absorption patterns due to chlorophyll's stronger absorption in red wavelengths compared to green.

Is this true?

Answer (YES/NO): NO